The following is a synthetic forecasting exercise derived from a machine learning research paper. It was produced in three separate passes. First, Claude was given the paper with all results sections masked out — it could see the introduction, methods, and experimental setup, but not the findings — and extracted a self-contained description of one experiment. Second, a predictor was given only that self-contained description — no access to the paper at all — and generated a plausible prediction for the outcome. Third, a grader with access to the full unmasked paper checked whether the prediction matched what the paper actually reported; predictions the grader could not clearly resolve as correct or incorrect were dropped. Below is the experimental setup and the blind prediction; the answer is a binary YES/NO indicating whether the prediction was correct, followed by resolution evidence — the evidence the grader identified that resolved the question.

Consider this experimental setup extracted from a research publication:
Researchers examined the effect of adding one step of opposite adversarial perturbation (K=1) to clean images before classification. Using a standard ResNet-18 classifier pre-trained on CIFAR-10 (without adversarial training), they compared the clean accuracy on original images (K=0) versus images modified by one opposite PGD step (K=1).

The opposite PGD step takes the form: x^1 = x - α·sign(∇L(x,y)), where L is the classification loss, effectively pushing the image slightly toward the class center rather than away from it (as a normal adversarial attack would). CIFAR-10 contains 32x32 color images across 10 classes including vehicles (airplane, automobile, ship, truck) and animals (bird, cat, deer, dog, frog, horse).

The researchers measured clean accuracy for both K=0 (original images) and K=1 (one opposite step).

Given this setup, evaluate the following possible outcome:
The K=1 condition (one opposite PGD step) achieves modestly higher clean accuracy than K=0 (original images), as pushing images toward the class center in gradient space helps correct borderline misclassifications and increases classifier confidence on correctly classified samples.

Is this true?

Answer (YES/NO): NO